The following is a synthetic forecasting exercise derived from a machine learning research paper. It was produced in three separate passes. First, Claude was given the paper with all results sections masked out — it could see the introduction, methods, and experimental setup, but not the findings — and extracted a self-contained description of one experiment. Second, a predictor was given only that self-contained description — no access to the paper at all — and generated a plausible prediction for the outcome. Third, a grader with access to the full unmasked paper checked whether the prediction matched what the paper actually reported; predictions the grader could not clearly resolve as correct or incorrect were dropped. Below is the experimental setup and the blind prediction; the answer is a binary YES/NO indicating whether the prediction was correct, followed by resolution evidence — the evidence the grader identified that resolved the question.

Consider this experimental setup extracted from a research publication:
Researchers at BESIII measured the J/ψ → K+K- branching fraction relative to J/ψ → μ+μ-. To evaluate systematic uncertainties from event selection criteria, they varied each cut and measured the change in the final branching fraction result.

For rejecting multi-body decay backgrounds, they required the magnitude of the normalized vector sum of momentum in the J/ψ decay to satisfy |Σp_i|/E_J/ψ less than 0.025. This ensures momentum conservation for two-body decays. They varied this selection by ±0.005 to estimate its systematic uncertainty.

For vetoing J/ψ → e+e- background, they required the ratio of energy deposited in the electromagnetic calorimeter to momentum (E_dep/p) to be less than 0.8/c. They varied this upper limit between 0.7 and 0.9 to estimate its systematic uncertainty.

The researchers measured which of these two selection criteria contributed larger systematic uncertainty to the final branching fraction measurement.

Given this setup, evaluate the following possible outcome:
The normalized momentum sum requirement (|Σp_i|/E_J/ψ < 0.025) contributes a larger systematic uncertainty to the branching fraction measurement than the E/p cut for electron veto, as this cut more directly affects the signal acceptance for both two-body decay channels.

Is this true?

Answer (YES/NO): YES